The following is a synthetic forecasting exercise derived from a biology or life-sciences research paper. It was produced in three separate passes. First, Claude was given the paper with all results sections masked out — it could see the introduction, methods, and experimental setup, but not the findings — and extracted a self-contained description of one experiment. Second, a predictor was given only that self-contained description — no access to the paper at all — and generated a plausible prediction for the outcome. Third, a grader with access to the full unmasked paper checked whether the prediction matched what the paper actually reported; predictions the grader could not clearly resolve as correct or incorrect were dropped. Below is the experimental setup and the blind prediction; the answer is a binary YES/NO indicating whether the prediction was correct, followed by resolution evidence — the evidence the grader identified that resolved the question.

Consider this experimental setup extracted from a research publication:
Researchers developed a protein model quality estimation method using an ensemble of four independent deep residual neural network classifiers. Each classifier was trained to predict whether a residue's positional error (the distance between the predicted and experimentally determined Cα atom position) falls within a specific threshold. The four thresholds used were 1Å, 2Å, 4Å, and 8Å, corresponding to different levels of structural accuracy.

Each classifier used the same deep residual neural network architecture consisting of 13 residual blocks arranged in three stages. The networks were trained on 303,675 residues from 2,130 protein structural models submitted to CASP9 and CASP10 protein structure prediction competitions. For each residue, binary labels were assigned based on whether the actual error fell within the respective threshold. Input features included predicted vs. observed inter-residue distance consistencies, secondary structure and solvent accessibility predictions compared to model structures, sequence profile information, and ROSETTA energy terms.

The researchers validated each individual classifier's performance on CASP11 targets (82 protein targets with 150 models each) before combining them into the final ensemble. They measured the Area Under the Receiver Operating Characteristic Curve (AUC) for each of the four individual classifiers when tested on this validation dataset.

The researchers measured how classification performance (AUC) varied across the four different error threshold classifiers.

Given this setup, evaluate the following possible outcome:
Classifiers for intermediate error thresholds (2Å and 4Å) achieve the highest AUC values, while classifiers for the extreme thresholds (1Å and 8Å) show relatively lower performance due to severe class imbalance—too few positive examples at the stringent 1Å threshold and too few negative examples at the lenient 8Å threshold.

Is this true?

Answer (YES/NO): NO